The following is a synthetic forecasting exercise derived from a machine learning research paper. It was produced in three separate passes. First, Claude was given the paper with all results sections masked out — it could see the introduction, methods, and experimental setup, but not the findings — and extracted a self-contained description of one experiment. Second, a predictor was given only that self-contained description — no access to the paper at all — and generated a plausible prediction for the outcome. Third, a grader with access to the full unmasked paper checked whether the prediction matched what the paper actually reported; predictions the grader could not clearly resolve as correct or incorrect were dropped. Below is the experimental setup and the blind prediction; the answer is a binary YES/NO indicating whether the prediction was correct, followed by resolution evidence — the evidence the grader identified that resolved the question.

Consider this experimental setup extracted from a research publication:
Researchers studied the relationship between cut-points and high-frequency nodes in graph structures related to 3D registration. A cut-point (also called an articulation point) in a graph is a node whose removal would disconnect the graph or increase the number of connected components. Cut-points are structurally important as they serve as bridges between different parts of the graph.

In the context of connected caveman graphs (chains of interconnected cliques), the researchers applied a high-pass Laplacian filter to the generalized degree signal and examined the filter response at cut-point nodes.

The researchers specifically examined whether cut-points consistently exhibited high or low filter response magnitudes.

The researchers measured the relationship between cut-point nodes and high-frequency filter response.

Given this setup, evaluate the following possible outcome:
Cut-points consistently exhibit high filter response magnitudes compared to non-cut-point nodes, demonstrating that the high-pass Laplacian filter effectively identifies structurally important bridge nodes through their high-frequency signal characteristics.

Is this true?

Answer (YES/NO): YES